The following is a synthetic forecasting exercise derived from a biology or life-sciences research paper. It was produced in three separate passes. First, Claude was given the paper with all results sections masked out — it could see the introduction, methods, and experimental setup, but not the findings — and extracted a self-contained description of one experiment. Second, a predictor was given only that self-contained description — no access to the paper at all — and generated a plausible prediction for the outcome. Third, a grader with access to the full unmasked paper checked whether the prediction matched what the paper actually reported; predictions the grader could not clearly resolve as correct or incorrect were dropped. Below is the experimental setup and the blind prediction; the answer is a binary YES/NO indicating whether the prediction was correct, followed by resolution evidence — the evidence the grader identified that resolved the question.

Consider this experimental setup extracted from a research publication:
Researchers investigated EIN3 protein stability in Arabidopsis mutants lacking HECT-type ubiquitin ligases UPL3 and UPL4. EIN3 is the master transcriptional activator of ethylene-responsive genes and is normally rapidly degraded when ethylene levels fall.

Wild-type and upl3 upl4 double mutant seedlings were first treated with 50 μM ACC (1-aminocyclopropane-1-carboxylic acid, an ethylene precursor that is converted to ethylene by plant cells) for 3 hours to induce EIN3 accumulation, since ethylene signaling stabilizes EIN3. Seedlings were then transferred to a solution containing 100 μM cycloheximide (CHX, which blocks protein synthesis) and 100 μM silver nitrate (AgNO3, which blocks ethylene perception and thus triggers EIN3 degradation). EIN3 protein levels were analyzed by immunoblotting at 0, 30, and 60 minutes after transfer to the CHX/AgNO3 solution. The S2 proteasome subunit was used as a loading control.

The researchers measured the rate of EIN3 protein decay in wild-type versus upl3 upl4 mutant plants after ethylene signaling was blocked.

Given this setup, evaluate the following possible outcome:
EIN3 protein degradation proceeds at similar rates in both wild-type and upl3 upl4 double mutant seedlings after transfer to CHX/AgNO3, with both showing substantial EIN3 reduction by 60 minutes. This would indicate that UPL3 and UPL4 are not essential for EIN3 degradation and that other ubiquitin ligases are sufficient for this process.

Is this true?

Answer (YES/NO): NO